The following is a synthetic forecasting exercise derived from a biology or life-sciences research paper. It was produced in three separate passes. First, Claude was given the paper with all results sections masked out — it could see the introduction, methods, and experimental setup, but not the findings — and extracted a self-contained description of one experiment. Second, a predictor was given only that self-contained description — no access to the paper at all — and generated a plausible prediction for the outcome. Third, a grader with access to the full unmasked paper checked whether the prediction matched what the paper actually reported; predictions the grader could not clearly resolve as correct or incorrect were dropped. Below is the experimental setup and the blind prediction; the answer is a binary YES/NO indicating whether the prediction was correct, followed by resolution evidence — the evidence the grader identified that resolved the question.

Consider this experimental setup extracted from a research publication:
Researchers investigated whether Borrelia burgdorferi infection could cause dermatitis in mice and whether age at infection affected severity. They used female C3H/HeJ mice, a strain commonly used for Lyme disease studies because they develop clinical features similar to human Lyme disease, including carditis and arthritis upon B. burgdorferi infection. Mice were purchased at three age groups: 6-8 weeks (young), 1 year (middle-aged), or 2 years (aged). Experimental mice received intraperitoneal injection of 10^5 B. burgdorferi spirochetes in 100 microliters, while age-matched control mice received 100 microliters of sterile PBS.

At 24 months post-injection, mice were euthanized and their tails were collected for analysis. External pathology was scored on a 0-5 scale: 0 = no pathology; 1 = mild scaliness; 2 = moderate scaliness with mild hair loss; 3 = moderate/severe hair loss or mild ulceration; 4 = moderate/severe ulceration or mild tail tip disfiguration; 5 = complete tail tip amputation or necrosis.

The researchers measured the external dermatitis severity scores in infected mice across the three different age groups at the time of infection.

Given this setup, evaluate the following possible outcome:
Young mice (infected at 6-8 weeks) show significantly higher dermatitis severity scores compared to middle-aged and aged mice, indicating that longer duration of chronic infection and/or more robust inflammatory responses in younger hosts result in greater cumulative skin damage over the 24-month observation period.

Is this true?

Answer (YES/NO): NO